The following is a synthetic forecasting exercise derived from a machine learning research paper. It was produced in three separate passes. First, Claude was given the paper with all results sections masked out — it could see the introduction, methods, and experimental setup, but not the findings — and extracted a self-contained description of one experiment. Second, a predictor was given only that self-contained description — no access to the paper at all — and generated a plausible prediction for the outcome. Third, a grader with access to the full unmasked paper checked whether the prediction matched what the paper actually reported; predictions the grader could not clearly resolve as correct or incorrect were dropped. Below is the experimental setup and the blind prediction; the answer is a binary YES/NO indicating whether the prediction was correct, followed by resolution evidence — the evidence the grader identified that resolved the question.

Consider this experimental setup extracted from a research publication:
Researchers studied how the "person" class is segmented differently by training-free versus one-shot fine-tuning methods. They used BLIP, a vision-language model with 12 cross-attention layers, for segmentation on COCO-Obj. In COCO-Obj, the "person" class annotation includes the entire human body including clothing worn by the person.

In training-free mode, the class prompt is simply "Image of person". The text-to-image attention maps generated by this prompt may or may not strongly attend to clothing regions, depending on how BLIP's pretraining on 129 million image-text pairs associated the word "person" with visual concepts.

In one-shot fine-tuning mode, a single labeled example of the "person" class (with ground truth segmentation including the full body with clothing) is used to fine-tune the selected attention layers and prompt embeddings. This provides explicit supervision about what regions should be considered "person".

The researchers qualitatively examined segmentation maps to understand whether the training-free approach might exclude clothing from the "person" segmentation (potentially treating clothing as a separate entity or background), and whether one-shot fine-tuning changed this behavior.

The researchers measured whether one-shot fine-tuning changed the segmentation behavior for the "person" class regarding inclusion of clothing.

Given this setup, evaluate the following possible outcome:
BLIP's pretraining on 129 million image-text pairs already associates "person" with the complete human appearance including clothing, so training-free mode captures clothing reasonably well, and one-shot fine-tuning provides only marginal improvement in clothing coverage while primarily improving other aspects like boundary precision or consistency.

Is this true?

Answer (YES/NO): NO